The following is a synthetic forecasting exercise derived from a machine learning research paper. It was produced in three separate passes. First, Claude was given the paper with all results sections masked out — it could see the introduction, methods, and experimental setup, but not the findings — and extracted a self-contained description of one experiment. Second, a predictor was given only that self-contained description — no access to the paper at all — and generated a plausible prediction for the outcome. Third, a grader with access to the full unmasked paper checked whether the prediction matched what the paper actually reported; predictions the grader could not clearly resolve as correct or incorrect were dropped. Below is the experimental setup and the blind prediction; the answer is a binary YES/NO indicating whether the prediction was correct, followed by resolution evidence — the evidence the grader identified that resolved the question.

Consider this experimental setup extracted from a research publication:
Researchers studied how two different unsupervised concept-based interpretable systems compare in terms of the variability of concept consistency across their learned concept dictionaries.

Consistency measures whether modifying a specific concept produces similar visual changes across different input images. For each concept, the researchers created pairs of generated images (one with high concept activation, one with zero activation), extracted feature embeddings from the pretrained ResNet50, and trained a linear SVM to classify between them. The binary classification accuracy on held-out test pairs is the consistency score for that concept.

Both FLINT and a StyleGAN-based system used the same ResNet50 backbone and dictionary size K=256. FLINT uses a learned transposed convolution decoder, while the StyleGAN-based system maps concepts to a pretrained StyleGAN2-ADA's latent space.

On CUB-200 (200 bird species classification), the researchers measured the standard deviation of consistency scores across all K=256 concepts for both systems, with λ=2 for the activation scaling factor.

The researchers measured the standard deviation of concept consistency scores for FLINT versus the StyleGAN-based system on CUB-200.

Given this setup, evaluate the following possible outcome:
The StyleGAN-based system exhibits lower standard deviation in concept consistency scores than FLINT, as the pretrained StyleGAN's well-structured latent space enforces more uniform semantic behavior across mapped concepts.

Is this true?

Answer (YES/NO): YES